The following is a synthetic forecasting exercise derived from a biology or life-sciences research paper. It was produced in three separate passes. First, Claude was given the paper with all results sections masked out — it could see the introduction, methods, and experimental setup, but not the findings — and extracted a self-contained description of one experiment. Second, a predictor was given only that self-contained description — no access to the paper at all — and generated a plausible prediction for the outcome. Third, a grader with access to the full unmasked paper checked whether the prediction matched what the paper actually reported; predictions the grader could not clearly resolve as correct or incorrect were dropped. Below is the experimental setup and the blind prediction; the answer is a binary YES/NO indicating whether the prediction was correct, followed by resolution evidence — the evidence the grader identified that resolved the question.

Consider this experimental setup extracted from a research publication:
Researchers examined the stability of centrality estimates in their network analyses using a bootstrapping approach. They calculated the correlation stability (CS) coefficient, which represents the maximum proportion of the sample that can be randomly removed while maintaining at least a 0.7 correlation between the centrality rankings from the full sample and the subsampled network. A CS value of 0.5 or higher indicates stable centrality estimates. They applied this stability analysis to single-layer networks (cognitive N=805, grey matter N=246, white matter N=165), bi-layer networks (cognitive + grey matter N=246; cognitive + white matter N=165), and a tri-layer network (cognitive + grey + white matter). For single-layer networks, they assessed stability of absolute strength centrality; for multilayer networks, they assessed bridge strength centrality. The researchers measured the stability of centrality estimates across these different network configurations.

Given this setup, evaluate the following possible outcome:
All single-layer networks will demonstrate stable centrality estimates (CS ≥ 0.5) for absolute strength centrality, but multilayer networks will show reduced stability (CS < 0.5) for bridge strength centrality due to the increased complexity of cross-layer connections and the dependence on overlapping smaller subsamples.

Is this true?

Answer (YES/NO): NO